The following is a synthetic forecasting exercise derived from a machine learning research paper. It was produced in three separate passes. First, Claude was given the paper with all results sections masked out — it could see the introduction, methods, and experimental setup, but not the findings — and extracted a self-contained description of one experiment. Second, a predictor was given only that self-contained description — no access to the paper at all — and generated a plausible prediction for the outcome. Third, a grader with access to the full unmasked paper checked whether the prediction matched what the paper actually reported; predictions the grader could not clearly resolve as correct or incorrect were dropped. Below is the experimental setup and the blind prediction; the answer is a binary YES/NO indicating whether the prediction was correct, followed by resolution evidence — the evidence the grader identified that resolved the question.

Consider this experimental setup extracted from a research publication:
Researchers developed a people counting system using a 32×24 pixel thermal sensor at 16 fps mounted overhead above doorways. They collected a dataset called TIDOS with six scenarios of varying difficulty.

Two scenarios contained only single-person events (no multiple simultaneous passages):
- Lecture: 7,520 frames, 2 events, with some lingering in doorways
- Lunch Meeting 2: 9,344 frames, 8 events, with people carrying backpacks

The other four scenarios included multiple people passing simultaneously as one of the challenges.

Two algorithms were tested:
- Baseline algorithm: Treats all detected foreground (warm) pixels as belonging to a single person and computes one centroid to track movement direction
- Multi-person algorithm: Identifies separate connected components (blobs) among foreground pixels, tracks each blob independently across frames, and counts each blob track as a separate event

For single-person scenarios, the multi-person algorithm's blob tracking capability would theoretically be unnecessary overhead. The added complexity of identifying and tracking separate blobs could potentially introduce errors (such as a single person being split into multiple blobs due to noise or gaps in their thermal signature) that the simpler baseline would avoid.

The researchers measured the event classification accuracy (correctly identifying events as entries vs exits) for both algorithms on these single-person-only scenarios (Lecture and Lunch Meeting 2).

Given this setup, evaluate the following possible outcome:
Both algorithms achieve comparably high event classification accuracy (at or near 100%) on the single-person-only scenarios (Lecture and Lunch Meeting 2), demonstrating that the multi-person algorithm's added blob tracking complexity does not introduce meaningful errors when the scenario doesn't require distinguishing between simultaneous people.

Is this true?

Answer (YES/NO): NO